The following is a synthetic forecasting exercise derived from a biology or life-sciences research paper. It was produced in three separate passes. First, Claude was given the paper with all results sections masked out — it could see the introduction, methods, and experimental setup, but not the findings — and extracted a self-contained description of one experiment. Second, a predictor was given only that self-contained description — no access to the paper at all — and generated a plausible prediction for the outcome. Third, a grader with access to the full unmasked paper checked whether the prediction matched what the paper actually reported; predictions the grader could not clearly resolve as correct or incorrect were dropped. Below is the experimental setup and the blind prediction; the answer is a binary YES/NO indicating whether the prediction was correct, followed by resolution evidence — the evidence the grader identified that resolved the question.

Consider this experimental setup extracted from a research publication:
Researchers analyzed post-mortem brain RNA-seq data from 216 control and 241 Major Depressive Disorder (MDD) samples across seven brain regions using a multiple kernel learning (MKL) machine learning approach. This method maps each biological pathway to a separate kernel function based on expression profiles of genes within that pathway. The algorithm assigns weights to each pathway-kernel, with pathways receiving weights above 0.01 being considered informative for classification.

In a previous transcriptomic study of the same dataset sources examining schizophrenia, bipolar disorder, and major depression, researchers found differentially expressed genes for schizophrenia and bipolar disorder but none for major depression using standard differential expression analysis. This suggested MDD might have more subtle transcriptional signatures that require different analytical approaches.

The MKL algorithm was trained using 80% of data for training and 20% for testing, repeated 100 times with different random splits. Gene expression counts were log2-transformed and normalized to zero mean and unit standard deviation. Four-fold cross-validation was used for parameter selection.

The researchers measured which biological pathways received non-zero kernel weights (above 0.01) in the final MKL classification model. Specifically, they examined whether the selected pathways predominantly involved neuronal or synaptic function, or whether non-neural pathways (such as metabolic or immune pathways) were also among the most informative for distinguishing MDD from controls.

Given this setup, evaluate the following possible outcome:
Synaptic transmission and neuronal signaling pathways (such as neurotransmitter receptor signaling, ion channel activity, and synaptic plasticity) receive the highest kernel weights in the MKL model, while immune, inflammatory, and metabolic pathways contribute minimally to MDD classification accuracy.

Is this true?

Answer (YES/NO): NO